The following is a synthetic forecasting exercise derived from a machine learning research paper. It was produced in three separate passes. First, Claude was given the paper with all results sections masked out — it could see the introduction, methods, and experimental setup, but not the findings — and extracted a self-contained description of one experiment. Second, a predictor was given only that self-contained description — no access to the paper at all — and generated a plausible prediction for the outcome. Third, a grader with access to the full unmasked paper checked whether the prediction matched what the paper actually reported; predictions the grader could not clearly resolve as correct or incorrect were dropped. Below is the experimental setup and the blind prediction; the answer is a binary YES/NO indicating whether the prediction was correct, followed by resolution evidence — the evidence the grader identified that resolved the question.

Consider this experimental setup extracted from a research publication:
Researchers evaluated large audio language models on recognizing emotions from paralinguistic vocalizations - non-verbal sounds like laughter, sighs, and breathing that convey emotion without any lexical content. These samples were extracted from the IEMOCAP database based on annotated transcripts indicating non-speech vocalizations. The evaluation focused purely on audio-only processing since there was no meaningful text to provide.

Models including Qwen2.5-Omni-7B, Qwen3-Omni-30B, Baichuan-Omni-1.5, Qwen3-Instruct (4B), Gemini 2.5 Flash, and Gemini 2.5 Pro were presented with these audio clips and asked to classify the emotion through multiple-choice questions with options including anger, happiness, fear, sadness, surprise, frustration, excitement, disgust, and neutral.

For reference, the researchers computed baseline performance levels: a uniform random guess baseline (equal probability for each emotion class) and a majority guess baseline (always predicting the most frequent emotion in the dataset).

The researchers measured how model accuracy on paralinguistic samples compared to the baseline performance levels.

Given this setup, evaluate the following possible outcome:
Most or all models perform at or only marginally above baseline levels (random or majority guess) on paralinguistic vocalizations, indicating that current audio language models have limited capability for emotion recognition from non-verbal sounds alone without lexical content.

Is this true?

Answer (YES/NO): YES